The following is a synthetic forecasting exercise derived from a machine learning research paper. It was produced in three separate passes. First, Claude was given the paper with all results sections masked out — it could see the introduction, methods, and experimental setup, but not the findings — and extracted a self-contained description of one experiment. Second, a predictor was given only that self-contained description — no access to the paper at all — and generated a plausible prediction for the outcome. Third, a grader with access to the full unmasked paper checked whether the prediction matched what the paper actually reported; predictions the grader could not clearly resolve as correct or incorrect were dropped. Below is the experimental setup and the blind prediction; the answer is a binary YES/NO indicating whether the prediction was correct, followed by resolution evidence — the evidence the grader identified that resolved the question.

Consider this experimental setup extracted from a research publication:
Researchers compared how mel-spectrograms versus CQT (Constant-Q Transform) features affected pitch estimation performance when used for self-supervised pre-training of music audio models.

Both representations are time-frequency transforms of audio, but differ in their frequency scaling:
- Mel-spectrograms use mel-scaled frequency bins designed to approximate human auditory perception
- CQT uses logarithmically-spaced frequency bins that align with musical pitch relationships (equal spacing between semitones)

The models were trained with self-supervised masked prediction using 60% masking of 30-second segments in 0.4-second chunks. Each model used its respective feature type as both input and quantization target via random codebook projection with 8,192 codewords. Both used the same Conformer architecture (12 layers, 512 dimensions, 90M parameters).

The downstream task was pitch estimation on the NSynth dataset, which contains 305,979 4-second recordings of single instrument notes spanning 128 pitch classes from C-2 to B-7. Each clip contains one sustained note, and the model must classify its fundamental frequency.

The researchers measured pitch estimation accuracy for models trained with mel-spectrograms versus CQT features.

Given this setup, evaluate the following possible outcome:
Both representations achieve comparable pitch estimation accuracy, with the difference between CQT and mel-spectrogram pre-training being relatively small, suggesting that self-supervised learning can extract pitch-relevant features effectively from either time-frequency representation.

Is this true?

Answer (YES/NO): YES